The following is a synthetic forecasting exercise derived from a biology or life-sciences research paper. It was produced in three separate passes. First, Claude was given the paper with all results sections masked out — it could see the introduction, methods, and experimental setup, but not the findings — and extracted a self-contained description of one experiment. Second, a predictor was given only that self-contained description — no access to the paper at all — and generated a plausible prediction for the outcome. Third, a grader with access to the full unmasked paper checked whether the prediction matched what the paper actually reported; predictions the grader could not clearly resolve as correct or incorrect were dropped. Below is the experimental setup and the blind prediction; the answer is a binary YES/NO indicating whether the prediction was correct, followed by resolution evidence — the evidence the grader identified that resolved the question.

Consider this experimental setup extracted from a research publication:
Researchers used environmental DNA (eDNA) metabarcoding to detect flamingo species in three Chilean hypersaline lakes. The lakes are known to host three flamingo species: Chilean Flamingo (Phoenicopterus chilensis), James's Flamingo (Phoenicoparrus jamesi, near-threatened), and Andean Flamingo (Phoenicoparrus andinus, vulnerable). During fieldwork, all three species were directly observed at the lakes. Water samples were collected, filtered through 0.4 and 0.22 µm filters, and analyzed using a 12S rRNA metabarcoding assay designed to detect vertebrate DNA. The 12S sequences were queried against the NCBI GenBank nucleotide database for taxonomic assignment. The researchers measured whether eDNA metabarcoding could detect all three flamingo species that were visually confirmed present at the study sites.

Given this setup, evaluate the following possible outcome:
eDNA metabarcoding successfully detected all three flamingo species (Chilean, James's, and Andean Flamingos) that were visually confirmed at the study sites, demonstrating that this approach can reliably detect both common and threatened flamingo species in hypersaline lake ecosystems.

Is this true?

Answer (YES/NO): NO